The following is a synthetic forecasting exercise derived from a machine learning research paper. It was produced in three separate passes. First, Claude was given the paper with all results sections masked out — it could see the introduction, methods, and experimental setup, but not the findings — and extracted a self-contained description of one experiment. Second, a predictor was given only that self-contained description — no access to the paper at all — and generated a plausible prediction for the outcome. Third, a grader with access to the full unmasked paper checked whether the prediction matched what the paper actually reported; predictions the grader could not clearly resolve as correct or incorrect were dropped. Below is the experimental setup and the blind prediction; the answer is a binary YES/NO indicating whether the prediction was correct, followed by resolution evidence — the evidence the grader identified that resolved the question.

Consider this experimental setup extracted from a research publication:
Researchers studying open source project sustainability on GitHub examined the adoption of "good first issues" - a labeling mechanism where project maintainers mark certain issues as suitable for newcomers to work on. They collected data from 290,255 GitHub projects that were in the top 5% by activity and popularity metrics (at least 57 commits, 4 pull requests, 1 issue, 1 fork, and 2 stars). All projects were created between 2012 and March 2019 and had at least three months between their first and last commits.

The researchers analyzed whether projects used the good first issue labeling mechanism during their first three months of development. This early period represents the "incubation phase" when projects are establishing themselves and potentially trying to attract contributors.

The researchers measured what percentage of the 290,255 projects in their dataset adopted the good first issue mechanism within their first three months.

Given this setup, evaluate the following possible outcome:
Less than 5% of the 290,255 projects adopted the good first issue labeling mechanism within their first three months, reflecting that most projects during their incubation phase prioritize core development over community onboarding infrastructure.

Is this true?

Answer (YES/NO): YES